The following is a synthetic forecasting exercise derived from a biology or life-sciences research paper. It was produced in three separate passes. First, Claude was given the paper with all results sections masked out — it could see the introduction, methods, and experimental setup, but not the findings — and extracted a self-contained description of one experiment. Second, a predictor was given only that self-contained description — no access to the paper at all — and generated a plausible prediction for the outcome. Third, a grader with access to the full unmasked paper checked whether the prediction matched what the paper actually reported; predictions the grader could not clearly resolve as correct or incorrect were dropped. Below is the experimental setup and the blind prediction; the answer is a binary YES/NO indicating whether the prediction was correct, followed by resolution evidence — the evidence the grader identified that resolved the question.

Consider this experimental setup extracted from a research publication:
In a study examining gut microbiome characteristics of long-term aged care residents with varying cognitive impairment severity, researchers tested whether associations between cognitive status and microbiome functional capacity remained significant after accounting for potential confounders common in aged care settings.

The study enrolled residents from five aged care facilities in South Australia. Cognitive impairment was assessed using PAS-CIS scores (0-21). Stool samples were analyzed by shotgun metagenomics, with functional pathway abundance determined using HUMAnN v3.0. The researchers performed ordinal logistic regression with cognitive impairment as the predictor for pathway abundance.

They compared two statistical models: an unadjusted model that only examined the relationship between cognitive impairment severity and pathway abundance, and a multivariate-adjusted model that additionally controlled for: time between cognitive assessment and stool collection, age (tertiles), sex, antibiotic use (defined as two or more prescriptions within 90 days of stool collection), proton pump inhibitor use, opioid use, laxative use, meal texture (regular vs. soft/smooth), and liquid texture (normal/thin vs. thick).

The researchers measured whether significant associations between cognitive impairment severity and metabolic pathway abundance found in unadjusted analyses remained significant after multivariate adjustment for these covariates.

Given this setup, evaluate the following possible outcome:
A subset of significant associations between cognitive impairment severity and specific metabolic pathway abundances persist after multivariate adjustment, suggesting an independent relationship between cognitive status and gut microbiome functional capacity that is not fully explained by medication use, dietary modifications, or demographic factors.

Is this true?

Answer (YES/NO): YES